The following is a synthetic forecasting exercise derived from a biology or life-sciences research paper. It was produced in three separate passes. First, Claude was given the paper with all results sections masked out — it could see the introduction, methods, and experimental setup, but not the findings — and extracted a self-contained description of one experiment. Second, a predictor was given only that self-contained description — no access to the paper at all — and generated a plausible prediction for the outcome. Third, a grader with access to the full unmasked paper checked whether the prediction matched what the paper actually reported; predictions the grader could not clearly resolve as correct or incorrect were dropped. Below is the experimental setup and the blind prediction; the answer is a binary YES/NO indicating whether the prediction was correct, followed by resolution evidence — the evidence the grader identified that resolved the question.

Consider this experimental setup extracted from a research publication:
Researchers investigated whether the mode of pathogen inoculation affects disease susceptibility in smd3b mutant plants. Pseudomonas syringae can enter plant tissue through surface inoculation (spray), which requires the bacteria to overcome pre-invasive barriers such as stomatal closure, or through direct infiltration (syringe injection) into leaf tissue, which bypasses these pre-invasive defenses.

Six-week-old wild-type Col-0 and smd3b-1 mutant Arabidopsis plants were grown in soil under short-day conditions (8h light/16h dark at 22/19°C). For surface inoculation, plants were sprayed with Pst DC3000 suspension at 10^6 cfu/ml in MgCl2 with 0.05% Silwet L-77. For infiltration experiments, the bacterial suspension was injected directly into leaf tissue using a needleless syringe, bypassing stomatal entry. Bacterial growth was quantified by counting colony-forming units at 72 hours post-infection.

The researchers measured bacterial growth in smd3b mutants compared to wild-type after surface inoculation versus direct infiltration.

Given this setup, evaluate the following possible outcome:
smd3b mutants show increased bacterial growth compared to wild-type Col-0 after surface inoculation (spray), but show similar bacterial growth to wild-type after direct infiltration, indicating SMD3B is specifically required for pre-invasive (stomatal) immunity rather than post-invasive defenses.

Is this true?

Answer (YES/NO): YES